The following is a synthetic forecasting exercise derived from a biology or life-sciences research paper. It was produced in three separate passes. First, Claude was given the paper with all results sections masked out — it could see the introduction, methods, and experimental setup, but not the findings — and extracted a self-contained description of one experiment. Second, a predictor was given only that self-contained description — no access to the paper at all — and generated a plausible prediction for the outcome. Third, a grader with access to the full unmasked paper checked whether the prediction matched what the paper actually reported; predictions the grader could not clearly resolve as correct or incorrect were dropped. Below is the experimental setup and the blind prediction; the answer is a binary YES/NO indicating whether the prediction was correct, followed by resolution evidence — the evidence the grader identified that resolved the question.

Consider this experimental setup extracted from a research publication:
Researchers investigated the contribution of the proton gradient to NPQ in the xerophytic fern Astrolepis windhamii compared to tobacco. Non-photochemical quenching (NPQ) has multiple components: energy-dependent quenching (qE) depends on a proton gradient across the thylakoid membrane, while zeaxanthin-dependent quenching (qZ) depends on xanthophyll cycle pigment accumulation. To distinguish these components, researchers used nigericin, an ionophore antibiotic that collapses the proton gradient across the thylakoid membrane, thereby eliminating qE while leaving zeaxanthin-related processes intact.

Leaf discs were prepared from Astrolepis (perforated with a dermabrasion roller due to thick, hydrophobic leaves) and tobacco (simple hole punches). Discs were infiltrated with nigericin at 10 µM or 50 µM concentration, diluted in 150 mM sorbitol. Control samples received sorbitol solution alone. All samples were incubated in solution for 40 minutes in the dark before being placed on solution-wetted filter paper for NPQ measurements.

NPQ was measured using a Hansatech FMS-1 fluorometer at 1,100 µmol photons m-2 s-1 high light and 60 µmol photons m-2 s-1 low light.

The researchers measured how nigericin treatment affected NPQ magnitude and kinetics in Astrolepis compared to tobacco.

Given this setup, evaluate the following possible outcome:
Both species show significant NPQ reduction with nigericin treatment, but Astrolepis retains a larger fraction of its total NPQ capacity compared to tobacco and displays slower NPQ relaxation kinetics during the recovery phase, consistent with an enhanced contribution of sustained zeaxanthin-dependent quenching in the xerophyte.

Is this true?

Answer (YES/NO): NO